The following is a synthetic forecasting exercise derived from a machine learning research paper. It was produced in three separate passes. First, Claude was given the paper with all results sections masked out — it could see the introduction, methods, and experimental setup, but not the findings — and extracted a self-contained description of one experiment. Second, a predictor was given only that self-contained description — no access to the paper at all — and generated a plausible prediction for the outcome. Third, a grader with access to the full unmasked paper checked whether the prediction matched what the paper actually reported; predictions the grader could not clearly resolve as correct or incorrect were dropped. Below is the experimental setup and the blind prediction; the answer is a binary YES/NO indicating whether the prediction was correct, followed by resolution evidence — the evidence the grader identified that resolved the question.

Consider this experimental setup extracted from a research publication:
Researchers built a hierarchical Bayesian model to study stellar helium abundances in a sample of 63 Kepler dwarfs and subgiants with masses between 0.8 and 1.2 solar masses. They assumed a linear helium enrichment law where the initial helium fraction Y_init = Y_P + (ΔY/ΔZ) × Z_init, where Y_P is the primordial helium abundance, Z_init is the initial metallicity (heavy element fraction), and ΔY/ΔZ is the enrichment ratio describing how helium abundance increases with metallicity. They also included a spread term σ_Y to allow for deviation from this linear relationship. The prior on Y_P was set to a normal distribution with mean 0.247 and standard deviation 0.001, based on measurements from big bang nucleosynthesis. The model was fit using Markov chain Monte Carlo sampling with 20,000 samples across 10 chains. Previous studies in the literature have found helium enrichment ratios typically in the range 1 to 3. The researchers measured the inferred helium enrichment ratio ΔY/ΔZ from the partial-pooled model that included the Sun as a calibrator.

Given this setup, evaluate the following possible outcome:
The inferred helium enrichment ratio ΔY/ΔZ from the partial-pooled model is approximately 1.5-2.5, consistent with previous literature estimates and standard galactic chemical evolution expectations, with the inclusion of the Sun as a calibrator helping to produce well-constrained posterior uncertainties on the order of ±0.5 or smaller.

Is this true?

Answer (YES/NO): NO